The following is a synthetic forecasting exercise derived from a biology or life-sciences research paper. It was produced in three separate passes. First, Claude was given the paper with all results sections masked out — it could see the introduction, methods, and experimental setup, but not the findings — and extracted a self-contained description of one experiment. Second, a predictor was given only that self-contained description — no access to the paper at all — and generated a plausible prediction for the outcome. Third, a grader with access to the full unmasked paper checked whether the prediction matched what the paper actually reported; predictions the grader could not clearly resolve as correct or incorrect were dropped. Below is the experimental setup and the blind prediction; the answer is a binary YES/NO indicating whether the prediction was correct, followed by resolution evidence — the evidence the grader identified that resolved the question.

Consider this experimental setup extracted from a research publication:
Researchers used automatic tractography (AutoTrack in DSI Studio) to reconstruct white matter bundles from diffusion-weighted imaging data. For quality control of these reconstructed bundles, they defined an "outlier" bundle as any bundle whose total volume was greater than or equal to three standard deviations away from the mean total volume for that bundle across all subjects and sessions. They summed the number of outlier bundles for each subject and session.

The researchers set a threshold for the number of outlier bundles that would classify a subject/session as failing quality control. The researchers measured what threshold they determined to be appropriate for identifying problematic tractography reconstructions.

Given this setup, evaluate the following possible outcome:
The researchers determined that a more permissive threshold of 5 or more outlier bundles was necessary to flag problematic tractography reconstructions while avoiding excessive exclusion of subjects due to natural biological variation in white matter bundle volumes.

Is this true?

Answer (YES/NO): NO